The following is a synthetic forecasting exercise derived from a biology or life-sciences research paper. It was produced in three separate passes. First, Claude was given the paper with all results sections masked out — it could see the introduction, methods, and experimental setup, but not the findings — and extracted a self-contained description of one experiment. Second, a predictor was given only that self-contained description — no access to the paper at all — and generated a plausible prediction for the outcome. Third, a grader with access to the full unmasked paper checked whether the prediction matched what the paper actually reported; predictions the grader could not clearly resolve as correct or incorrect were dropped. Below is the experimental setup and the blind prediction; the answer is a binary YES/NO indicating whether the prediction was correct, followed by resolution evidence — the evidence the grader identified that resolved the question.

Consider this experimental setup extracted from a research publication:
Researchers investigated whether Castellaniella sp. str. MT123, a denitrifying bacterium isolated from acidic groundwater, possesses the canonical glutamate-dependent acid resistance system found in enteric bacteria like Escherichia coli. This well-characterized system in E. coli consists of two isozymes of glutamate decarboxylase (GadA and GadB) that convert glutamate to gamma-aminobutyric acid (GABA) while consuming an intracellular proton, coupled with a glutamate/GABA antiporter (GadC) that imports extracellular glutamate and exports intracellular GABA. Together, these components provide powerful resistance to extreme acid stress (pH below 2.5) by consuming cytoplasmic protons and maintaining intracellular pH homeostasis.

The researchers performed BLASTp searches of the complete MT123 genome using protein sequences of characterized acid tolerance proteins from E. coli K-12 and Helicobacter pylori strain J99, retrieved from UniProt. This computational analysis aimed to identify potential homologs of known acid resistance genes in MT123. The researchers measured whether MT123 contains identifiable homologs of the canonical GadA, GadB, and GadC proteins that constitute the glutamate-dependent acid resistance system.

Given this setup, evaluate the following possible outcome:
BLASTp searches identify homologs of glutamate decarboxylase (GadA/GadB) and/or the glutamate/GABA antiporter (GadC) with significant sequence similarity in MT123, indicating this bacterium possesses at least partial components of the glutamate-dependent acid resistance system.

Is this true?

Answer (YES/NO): NO